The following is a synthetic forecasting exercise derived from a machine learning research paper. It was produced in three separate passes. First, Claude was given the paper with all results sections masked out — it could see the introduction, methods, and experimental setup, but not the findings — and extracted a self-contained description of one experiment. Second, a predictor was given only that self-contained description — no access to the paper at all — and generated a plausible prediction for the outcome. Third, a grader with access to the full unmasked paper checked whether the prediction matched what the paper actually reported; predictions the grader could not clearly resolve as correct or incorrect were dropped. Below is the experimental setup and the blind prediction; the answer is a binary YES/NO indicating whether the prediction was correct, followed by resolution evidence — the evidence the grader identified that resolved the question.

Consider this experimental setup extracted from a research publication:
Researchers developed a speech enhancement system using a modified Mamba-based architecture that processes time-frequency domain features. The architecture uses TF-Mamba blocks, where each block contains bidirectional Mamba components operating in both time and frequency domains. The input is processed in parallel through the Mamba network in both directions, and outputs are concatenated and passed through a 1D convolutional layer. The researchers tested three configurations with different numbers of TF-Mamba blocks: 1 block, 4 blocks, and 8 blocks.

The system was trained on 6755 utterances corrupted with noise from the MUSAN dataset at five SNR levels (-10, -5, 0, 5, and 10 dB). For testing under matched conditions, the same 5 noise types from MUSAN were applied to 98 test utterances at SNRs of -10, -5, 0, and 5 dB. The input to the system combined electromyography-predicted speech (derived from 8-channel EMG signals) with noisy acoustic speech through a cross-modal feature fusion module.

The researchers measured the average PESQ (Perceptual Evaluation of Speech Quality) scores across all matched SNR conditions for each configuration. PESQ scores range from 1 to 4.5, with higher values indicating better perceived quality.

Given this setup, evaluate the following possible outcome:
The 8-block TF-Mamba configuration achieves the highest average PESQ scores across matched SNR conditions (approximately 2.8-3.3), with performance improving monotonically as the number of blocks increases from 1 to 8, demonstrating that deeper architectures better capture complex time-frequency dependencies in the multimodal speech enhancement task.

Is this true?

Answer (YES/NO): NO